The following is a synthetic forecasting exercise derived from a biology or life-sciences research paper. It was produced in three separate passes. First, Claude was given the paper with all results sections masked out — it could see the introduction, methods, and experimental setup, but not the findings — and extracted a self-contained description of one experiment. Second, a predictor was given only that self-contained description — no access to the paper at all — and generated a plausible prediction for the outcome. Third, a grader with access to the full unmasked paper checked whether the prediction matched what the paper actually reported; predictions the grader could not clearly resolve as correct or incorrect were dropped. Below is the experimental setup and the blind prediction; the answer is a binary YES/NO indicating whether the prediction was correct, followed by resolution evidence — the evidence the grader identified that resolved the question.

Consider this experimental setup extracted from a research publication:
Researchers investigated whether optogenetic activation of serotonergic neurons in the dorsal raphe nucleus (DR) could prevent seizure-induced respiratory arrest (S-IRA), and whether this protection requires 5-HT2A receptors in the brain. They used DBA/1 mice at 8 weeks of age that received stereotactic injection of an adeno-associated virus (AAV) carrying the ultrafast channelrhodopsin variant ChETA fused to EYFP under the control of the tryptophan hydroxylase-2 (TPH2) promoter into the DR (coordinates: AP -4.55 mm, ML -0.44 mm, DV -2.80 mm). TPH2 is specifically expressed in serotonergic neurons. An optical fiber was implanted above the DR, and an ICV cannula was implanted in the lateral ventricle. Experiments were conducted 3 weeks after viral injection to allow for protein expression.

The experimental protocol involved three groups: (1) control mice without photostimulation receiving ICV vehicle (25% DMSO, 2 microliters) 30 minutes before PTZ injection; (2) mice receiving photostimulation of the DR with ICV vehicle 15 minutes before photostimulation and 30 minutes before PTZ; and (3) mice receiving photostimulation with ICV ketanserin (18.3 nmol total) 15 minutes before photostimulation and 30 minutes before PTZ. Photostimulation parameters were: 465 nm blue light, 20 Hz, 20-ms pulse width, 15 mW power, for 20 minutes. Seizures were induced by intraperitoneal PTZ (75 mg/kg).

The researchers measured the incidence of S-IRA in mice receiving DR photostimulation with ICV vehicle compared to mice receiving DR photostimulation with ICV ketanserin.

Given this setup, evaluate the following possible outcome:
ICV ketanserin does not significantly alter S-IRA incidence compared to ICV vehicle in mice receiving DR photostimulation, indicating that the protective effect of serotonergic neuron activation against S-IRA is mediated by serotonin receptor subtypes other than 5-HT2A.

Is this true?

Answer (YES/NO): NO